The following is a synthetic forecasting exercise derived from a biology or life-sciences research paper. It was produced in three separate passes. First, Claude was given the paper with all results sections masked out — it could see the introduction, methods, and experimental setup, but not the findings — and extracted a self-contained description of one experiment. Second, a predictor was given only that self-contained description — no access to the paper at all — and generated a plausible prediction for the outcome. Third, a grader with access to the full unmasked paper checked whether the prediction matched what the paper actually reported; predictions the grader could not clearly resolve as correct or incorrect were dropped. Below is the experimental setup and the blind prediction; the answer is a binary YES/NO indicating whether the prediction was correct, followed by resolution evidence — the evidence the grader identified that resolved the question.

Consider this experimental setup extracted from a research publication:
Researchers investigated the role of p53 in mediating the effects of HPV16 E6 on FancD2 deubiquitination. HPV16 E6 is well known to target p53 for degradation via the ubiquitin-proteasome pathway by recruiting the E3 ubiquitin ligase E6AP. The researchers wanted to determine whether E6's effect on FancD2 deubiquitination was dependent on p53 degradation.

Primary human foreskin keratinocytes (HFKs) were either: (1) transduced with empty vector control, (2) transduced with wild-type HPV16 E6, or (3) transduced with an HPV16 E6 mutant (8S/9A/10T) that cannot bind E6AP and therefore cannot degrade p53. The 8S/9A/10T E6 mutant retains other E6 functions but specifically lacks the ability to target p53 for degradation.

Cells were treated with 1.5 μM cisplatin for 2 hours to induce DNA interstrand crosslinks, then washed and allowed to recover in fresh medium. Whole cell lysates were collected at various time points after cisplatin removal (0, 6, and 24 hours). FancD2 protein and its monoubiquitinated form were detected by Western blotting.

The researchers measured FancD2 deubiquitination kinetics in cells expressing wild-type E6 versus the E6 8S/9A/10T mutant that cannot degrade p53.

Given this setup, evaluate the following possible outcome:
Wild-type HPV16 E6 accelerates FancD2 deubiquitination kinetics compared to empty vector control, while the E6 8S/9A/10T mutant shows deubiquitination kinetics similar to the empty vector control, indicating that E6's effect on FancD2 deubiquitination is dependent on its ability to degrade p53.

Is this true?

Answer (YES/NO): NO